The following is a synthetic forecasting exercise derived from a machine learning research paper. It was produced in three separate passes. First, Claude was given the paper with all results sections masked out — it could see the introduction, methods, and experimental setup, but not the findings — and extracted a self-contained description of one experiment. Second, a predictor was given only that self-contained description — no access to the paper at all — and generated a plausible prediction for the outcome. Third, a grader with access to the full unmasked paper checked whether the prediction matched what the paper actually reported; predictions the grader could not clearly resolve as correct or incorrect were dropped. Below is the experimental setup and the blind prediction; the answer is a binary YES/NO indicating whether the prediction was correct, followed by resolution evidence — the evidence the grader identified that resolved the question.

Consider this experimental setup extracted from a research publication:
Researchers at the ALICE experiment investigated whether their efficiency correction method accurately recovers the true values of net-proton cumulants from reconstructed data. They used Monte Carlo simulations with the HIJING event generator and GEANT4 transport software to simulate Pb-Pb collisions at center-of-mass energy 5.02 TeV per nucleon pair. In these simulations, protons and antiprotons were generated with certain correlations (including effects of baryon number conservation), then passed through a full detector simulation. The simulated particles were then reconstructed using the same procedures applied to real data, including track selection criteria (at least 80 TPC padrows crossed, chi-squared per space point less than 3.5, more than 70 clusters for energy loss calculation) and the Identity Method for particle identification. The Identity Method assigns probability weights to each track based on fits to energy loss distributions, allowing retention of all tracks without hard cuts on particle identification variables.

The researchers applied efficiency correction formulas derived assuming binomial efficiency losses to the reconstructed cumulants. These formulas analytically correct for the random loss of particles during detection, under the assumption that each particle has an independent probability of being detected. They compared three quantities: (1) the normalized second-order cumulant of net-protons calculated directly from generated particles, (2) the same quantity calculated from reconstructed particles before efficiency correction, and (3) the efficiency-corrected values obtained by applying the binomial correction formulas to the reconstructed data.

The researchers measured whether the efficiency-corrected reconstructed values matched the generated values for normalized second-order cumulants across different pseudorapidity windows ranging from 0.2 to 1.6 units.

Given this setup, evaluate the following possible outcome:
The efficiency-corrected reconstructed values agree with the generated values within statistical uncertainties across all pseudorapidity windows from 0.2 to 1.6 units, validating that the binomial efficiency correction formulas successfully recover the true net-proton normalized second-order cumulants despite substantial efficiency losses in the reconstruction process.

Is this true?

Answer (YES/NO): YES